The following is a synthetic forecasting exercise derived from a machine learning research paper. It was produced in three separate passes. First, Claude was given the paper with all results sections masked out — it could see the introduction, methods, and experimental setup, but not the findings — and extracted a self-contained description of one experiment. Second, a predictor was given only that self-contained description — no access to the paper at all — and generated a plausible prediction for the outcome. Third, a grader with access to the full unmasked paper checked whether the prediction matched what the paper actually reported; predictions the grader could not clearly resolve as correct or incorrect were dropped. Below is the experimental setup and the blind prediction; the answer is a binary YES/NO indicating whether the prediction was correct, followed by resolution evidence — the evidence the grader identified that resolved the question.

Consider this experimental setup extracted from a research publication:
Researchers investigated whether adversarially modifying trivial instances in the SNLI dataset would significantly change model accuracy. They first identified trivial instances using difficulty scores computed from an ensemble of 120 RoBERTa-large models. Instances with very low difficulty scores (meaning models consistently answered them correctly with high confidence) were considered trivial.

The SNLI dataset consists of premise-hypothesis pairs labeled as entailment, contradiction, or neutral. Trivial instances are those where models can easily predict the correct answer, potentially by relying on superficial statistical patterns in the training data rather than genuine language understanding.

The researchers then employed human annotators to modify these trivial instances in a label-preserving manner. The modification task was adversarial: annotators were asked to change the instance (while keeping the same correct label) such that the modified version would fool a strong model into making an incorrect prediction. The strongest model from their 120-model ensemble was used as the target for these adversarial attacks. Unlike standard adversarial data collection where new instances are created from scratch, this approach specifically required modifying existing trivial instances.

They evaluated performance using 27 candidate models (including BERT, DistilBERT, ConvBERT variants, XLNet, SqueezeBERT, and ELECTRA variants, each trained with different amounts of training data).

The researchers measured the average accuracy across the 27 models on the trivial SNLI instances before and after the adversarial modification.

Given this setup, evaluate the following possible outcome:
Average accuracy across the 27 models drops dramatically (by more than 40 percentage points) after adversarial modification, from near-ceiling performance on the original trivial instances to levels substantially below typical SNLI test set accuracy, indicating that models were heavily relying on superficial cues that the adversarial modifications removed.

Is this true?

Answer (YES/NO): NO